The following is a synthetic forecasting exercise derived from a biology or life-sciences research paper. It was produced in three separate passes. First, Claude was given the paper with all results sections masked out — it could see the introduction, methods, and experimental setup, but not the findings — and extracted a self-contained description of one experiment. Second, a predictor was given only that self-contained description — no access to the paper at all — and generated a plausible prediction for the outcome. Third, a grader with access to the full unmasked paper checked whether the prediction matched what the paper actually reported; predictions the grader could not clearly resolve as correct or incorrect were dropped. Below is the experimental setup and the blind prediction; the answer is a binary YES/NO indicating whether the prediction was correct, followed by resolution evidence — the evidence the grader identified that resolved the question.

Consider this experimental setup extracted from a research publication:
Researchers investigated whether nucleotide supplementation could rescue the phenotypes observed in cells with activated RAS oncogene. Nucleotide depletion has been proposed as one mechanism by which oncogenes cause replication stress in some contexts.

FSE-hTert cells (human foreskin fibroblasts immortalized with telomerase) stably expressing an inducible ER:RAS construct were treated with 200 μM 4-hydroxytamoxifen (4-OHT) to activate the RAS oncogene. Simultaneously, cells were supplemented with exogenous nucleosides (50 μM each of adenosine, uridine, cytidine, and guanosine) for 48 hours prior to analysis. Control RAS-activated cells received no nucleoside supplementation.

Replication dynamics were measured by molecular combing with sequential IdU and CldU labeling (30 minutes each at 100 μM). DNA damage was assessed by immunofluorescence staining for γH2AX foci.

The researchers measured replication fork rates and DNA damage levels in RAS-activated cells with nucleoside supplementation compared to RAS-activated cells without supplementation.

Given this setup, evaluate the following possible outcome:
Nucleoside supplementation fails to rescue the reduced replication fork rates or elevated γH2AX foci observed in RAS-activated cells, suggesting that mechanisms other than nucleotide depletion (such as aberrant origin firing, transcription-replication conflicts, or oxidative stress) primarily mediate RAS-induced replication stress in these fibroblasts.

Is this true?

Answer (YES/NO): NO